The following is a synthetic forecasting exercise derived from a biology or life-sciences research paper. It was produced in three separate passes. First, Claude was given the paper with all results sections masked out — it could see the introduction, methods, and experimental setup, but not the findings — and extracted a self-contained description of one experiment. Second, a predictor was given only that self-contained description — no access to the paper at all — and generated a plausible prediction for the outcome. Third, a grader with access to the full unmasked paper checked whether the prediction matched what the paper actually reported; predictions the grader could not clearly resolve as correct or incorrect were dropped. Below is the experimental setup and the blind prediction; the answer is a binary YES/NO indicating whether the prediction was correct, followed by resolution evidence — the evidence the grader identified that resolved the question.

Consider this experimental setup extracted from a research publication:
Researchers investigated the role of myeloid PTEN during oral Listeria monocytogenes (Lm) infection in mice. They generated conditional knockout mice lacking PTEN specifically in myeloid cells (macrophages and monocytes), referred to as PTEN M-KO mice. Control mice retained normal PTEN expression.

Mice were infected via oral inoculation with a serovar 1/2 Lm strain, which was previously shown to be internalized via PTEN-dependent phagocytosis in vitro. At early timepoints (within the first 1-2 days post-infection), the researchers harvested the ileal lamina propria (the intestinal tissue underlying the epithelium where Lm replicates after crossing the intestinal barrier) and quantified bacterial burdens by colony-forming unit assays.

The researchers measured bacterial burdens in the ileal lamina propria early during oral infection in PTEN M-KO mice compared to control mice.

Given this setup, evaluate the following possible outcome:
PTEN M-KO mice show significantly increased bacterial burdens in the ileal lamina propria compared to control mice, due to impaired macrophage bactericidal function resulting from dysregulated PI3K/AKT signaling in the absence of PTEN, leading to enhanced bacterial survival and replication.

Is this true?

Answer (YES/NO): NO